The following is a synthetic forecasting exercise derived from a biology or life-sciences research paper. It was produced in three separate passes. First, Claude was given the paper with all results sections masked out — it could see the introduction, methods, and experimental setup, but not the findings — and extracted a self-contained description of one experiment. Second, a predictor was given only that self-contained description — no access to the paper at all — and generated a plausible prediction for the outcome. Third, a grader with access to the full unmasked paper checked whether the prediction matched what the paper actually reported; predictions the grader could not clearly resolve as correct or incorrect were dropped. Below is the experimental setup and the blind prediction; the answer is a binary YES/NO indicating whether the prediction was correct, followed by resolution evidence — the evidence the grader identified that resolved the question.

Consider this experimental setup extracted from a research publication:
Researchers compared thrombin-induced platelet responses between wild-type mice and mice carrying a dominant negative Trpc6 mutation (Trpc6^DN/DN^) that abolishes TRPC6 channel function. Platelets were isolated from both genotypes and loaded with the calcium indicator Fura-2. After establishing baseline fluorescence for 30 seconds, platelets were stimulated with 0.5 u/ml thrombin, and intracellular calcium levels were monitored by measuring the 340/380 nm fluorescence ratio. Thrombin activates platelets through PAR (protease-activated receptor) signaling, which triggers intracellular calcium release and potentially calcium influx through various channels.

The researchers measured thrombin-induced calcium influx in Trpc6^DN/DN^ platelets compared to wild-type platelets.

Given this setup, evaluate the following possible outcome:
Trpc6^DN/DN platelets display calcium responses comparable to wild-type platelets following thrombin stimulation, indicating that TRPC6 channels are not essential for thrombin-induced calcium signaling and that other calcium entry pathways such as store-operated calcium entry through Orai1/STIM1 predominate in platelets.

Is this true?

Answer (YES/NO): YES